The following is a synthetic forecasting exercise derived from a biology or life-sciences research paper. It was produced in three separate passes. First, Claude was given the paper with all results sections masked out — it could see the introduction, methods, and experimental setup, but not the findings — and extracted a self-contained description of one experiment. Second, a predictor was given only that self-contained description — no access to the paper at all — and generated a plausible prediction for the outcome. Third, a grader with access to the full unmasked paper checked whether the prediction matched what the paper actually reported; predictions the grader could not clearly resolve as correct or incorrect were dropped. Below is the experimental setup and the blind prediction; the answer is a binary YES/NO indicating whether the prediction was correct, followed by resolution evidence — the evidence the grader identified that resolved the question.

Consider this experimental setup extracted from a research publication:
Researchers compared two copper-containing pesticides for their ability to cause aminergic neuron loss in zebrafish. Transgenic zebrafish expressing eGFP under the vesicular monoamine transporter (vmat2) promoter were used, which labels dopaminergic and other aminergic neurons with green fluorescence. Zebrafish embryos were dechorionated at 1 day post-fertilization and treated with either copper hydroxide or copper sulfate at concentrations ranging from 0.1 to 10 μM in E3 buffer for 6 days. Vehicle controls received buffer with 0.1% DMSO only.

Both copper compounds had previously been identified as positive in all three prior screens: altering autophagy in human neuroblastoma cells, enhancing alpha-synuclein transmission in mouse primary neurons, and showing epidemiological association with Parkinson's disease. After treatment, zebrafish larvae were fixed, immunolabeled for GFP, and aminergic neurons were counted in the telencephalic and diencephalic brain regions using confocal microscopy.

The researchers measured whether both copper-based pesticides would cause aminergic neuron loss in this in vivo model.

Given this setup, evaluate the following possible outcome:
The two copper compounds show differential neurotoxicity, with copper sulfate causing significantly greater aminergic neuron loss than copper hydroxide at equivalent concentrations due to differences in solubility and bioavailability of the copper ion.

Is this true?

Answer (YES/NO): NO